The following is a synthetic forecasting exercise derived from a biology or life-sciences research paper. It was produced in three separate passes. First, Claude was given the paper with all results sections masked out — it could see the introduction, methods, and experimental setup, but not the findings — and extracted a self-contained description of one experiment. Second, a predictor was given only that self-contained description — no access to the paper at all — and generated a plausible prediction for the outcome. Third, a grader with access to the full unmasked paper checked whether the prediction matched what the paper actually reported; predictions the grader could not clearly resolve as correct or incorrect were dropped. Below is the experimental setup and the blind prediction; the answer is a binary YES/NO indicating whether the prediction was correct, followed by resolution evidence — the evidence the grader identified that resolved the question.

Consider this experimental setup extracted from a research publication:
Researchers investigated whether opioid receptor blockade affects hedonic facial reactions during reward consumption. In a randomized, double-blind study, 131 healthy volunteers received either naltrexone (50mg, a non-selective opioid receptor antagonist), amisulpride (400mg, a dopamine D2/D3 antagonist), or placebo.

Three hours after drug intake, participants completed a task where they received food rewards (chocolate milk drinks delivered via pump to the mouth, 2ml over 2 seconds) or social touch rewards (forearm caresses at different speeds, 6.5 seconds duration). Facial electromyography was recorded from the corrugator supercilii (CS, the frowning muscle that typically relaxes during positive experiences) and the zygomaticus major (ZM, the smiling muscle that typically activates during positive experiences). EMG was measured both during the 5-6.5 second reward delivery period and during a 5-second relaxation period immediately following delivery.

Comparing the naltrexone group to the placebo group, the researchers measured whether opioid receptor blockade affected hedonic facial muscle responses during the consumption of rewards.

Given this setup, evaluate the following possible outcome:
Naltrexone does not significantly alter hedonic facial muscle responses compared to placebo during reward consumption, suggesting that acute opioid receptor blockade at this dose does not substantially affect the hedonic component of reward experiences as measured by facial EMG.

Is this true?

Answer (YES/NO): NO